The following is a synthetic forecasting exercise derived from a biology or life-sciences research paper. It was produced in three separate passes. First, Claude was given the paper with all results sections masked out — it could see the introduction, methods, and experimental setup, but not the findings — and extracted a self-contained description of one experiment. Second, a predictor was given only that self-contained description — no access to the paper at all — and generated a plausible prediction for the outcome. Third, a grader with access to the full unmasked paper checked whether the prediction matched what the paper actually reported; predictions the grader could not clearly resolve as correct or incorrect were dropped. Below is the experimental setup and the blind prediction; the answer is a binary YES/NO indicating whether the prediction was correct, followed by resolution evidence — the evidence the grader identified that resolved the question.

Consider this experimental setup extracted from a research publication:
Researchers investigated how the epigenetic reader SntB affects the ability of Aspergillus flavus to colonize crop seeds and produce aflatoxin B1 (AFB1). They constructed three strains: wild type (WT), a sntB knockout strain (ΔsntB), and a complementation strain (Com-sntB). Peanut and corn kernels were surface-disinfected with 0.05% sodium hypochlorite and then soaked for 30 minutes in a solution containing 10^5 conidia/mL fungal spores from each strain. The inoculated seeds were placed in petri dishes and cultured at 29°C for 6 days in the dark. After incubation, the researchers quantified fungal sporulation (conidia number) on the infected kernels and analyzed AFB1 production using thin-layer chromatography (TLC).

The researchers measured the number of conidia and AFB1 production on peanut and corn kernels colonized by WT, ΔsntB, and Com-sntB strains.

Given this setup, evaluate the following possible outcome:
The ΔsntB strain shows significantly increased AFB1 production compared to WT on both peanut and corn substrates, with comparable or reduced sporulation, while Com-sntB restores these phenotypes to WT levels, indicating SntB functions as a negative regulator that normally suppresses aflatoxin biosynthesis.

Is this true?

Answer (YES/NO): NO